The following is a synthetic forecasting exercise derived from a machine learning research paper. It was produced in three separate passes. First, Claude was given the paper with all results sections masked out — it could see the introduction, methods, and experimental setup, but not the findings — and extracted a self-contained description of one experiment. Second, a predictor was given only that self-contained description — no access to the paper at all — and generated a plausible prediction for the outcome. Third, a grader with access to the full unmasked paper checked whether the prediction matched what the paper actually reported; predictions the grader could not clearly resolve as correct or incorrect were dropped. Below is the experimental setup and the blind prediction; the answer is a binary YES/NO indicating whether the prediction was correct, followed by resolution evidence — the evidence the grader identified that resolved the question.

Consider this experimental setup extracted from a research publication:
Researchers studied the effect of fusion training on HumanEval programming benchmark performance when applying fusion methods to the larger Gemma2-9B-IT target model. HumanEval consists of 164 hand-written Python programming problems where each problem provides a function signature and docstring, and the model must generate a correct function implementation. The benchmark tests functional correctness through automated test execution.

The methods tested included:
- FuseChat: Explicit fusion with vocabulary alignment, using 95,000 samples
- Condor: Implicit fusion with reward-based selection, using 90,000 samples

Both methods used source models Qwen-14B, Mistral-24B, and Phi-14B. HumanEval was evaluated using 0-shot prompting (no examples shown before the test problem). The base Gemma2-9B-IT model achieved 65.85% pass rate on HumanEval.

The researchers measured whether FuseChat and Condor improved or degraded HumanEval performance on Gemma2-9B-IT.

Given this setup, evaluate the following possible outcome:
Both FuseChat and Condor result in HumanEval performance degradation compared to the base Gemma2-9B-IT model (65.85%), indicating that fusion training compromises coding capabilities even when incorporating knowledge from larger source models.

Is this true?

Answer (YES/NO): NO